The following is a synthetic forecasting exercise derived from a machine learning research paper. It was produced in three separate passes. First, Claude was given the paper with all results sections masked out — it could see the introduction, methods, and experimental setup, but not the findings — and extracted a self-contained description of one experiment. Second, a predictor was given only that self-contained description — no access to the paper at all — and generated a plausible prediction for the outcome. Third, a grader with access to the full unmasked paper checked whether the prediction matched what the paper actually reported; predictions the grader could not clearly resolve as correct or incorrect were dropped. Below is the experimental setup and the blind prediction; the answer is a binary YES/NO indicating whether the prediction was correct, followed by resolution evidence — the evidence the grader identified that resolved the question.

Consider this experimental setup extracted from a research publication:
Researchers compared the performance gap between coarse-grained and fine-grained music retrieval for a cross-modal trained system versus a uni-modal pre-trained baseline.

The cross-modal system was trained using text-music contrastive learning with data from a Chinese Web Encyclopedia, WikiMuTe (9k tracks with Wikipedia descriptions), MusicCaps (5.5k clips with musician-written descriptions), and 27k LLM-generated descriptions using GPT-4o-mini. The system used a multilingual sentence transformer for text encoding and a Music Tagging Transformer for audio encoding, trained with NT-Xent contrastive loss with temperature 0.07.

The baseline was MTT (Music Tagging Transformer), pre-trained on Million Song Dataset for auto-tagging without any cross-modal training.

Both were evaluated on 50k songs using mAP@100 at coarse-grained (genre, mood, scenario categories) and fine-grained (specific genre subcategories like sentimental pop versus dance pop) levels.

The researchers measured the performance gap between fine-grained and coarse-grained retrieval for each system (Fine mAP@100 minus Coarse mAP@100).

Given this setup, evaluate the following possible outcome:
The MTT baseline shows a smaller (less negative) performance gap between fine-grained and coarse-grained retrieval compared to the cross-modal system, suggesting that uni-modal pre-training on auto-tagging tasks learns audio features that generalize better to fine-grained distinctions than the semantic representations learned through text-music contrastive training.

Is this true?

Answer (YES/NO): NO